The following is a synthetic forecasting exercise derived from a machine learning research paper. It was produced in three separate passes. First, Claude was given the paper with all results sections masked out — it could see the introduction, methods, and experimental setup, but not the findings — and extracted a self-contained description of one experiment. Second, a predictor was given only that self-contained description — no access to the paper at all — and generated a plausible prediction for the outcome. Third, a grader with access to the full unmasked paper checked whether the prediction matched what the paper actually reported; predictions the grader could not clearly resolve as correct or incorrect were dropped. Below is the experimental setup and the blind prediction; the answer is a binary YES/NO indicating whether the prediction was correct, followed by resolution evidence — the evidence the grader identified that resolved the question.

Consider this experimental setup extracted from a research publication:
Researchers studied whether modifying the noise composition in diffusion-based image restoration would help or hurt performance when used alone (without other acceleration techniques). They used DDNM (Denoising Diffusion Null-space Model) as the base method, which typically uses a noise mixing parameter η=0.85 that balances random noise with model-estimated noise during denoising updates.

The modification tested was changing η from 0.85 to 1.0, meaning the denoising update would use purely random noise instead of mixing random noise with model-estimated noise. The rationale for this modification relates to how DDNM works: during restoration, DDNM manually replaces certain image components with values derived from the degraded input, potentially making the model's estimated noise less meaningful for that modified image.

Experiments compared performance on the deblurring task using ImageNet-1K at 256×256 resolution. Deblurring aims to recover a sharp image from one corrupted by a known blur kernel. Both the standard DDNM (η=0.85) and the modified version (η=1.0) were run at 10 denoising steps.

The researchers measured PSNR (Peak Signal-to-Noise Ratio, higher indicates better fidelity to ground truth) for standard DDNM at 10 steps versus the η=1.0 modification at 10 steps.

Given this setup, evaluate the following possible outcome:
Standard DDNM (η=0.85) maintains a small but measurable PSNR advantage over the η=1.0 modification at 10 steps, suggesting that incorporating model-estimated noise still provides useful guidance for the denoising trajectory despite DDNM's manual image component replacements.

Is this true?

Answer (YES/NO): YES